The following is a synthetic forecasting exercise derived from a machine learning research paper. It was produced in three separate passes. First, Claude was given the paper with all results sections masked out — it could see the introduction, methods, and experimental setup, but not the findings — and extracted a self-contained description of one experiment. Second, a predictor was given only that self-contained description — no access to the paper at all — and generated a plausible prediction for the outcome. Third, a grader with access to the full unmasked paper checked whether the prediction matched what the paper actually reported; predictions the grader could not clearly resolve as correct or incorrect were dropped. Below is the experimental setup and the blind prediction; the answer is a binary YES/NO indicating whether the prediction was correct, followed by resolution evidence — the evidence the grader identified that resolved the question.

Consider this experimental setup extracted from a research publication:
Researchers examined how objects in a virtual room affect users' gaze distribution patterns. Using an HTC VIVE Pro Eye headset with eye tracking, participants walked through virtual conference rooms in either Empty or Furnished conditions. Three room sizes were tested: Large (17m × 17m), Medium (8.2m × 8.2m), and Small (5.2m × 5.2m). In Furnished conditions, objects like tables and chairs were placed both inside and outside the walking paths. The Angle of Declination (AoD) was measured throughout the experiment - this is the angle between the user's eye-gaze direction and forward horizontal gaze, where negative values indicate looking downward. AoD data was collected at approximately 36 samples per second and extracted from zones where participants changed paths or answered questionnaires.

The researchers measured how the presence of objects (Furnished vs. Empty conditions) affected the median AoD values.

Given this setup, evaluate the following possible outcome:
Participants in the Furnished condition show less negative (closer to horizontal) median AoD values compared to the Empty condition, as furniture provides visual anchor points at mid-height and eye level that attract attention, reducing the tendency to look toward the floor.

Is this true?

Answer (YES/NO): NO